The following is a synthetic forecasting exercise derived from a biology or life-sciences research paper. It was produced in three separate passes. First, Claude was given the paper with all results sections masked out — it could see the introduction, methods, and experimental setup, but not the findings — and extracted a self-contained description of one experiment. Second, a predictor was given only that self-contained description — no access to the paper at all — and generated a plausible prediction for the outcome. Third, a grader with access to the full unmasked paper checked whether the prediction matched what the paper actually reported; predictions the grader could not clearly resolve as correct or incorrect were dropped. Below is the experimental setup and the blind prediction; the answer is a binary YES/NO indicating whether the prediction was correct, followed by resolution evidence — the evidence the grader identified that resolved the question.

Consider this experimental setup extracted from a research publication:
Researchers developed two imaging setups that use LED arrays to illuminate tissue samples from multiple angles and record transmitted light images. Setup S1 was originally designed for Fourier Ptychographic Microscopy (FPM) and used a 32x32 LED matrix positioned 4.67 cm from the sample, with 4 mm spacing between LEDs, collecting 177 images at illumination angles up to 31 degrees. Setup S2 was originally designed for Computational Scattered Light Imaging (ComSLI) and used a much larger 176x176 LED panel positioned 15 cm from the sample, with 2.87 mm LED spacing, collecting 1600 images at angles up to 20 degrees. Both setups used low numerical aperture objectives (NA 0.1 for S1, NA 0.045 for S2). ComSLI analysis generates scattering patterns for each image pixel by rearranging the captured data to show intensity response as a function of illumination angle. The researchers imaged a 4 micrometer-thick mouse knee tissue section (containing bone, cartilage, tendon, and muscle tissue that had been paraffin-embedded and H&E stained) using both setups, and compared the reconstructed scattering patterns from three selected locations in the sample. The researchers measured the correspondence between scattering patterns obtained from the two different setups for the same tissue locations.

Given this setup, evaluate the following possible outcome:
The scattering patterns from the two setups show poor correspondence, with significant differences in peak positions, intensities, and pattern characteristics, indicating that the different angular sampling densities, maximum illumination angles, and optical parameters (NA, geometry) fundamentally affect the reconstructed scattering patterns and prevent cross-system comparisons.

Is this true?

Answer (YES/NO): NO